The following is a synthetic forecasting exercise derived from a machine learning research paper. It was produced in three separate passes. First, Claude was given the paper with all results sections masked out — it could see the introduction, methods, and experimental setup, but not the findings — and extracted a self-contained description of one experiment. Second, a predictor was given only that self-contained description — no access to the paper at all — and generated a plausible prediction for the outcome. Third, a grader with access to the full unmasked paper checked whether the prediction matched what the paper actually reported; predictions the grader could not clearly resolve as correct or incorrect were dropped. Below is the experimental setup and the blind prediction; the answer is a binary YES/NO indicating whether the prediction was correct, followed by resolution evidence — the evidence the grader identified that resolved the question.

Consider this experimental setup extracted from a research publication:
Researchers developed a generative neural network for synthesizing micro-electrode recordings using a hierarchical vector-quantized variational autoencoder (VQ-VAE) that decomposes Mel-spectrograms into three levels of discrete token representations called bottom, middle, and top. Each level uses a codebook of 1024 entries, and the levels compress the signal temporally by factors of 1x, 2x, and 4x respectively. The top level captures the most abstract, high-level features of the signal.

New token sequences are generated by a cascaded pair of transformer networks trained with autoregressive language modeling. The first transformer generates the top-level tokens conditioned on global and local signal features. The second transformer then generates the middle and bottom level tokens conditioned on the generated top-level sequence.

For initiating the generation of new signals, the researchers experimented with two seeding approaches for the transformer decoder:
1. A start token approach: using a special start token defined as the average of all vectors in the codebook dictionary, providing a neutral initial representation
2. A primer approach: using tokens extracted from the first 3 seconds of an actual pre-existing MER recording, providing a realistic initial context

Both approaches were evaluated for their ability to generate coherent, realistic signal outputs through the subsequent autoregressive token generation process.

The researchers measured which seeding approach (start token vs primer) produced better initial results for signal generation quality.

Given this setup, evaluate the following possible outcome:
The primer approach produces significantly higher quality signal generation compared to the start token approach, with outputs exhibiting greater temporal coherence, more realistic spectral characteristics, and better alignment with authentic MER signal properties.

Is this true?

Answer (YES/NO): NO